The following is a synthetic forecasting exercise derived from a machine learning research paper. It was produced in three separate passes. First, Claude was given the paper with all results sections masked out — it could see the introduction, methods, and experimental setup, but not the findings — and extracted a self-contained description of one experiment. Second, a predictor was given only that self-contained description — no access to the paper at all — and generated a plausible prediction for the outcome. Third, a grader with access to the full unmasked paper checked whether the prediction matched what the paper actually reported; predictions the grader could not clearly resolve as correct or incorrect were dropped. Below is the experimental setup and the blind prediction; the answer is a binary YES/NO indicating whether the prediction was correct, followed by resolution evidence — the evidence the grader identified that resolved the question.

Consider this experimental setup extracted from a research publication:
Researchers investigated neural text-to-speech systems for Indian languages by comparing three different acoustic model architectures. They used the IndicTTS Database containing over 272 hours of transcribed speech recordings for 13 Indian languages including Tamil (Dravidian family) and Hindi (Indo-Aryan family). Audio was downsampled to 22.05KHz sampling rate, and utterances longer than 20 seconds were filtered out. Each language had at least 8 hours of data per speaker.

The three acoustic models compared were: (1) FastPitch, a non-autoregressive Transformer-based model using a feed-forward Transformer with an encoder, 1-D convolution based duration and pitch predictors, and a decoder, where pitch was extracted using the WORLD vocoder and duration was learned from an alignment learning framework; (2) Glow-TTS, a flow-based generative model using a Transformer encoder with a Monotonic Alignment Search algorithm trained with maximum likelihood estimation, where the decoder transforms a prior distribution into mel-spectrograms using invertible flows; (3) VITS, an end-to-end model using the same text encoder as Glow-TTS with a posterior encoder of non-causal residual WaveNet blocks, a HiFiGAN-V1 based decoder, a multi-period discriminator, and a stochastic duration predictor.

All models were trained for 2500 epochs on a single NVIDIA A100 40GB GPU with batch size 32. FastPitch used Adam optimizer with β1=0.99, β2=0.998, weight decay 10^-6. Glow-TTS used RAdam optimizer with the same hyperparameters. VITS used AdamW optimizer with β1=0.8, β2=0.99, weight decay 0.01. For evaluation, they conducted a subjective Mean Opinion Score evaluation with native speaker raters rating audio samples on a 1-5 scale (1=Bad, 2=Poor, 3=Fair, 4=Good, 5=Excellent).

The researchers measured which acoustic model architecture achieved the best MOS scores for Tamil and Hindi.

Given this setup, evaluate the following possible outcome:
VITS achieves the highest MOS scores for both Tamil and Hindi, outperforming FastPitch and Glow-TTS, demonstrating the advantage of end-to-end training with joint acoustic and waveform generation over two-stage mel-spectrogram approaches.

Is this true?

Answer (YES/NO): NO